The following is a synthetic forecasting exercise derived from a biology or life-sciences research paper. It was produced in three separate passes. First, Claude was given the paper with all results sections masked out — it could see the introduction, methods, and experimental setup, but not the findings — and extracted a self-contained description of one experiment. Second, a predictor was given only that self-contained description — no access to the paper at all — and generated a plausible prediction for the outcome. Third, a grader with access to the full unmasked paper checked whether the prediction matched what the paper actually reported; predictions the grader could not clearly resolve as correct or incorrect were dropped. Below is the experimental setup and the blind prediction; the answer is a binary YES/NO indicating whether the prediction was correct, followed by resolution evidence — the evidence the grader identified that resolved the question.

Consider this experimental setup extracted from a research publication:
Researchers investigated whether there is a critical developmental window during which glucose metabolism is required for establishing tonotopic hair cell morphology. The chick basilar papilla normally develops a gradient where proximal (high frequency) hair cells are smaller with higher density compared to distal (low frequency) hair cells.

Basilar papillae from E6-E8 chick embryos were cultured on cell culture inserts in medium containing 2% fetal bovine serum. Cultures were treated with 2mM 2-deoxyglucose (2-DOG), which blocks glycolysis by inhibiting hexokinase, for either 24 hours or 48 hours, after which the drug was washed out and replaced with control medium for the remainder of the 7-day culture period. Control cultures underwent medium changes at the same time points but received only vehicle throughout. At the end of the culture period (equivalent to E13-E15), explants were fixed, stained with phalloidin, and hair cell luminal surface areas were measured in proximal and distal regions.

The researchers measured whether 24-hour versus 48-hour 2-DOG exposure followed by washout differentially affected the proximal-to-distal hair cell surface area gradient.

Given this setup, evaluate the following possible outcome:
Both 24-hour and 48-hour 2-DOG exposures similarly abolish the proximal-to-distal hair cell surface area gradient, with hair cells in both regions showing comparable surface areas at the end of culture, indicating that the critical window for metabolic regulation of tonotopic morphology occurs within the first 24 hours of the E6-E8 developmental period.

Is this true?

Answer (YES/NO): NO